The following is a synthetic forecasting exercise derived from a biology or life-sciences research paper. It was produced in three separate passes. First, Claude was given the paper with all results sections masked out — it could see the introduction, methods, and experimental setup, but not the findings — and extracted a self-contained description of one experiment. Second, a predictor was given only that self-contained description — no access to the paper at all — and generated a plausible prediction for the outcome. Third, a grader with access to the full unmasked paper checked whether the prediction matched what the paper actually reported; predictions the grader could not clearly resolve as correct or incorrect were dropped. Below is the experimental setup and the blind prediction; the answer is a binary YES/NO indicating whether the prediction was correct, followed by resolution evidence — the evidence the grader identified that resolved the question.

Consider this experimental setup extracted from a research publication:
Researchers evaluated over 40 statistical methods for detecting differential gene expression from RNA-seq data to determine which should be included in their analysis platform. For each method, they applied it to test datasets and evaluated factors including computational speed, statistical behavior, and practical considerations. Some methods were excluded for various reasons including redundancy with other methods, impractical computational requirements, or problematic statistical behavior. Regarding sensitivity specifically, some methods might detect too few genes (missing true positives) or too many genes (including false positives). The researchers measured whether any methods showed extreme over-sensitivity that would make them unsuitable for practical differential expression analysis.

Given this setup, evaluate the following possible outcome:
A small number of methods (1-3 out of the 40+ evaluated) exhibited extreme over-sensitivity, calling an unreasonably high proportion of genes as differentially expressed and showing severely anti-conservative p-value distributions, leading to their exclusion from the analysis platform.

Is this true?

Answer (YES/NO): NO